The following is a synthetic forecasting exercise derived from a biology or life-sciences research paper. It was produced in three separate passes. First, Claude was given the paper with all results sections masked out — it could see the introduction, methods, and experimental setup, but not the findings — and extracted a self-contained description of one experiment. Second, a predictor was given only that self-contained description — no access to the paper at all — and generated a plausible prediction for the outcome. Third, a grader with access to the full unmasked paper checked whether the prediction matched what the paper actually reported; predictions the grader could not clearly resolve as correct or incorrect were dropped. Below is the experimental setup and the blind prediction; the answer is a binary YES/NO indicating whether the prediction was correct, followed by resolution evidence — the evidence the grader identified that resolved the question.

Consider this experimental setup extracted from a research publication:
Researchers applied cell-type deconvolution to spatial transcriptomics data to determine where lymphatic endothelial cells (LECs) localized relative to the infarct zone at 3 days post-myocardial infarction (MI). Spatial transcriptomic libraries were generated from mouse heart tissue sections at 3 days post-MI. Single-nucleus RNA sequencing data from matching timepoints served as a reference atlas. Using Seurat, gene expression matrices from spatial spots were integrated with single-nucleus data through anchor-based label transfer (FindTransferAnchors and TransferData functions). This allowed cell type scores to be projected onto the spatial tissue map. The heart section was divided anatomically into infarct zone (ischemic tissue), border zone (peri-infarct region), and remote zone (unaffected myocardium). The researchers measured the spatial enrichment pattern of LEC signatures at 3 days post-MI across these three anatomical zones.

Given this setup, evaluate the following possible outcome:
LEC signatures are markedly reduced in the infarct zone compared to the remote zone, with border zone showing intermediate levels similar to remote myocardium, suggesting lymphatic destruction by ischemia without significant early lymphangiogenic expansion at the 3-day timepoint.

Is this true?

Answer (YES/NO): NO